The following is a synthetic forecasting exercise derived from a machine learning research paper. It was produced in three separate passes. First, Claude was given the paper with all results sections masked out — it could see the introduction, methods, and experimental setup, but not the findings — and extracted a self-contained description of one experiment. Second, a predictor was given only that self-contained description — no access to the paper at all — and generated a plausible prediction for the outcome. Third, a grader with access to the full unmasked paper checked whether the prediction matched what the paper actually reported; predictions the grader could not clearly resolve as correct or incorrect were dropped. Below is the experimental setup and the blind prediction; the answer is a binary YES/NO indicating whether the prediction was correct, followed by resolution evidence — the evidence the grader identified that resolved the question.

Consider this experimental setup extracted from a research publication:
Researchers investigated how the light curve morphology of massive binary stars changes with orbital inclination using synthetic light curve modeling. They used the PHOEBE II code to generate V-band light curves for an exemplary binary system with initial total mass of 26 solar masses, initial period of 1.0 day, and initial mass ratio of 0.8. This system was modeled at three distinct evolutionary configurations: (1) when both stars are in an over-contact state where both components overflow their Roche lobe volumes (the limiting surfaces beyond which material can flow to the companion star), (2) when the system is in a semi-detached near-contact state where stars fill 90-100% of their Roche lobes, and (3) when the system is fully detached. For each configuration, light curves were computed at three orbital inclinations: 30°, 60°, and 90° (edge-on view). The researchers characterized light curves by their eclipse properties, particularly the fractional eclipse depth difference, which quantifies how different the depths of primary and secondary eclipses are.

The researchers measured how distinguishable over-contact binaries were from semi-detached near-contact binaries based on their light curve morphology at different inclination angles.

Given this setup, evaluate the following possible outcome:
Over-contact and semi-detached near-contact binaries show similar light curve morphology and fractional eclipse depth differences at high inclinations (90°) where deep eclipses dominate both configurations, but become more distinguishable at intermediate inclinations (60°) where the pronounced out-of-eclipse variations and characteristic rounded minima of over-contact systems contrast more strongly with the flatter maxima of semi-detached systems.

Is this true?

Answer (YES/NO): NO